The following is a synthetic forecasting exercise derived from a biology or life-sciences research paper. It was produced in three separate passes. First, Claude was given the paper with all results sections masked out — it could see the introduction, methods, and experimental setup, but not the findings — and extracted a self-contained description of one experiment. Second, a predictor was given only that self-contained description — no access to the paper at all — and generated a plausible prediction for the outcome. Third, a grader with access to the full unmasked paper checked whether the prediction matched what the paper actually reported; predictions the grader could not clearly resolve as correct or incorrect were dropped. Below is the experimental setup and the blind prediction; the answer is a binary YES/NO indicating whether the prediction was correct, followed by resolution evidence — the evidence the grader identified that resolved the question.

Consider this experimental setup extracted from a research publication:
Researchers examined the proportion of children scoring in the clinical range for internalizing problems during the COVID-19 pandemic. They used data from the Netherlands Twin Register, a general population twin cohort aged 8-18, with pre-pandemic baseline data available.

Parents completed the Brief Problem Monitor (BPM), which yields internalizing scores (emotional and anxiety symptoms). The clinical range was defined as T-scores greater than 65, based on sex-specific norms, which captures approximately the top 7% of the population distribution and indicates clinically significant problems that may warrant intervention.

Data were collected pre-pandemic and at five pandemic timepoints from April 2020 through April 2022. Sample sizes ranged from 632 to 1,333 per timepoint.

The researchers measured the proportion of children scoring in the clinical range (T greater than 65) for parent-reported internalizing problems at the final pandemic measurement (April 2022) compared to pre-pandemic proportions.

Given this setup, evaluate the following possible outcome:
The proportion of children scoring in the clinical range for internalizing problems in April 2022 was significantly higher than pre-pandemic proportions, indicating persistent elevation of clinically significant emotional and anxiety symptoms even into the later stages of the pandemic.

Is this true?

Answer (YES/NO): YES